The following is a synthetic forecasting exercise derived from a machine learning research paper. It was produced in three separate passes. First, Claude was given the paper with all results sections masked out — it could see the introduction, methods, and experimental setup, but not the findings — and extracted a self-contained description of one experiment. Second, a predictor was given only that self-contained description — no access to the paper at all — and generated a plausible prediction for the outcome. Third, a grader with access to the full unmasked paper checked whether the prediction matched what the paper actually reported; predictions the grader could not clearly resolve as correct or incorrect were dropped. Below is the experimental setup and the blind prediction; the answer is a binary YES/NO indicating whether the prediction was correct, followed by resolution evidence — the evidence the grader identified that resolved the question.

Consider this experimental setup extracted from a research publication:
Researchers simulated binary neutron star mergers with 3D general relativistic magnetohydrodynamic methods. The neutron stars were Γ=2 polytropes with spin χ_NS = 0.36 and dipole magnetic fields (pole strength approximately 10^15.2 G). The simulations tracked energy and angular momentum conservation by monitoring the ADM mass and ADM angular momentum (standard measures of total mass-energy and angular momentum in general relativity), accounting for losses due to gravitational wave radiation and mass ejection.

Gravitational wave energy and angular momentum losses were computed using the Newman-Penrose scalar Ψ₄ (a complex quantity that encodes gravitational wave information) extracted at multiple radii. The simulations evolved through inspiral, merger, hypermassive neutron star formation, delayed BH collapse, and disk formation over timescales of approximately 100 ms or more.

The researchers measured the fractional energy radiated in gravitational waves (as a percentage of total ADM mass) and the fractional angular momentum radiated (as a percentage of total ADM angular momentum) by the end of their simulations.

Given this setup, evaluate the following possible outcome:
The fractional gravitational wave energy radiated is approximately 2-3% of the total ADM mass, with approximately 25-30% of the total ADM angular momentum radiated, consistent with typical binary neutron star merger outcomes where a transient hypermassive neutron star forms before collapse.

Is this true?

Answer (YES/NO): NO